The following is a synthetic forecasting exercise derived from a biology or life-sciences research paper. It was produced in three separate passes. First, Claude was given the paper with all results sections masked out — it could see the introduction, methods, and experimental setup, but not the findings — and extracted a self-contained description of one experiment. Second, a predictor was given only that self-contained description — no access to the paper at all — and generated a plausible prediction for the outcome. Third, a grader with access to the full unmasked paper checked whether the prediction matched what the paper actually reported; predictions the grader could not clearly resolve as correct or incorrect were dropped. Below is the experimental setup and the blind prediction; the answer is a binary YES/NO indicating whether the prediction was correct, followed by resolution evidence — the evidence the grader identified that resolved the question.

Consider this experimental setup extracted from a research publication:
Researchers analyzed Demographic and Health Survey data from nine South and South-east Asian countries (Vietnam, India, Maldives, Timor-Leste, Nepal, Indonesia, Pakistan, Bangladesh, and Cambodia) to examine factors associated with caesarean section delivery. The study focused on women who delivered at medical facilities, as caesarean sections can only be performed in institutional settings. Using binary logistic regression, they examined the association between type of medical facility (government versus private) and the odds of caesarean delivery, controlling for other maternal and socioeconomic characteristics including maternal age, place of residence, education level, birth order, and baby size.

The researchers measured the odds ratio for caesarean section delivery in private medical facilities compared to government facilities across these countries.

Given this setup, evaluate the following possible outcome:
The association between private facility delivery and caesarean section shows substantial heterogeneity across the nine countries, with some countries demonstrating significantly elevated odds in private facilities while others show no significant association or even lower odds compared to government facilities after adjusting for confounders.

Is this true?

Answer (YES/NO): YES